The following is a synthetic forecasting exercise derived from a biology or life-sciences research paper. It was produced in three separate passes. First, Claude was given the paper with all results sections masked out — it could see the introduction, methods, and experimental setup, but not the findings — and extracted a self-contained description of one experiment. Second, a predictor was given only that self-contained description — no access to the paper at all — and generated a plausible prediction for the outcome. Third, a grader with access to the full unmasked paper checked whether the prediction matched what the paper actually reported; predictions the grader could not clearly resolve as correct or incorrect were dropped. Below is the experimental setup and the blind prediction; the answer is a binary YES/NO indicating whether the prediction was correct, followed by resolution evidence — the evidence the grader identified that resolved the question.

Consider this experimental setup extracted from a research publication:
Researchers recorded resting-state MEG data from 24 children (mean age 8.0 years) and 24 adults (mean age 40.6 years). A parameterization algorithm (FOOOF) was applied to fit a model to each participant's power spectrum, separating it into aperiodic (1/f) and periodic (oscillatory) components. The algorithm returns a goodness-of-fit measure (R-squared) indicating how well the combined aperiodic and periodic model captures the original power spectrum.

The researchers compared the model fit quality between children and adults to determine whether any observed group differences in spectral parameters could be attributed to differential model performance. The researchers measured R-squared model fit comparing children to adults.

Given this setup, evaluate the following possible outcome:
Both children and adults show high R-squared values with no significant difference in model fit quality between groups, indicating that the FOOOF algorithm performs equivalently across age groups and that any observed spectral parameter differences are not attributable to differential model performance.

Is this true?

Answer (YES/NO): YES